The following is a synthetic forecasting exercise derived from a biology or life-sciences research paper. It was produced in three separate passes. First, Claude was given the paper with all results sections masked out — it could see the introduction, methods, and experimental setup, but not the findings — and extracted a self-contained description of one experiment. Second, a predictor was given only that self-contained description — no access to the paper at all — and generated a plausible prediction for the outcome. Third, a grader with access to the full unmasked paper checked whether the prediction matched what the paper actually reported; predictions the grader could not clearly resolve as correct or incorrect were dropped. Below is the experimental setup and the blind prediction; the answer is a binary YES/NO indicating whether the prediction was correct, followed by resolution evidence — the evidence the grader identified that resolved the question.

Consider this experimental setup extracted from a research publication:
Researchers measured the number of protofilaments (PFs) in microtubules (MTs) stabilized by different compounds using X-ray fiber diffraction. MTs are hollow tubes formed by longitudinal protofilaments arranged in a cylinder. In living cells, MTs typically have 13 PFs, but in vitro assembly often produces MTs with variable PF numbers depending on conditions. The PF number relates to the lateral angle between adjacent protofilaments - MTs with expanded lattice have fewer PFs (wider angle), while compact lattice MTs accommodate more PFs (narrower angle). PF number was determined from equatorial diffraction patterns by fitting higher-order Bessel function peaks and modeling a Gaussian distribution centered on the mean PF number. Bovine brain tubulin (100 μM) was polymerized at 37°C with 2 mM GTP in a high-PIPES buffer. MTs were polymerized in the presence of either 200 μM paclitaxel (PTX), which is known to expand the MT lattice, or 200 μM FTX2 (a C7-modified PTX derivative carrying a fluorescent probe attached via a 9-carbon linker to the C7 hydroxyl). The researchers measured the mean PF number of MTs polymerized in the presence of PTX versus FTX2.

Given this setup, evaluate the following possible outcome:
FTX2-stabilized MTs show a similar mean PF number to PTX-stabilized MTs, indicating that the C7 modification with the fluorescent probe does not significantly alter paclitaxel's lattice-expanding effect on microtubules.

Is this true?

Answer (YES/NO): NO